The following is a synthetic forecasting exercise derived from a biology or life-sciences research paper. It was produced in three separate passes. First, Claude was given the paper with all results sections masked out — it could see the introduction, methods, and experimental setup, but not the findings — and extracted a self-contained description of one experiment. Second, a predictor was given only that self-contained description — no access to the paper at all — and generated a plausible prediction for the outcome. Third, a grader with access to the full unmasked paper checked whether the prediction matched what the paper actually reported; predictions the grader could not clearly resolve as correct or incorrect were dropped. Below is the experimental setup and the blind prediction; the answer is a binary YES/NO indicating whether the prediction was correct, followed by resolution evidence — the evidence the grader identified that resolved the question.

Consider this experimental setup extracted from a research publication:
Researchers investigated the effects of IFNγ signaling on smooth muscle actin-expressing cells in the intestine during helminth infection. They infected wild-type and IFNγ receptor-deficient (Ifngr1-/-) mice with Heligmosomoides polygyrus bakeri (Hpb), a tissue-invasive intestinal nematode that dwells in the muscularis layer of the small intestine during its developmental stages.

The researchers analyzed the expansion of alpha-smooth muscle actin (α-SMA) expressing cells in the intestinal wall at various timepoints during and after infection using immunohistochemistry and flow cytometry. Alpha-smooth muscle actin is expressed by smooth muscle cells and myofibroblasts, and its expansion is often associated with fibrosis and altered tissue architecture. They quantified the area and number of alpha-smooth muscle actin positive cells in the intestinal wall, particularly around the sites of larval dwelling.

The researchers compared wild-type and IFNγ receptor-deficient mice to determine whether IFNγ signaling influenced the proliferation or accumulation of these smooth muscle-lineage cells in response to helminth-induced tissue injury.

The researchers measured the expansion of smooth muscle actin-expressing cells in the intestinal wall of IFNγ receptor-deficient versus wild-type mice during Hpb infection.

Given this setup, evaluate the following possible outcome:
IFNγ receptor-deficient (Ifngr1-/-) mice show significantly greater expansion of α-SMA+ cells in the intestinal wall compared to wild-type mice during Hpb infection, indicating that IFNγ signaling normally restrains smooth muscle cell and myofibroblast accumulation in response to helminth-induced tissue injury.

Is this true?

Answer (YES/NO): YES